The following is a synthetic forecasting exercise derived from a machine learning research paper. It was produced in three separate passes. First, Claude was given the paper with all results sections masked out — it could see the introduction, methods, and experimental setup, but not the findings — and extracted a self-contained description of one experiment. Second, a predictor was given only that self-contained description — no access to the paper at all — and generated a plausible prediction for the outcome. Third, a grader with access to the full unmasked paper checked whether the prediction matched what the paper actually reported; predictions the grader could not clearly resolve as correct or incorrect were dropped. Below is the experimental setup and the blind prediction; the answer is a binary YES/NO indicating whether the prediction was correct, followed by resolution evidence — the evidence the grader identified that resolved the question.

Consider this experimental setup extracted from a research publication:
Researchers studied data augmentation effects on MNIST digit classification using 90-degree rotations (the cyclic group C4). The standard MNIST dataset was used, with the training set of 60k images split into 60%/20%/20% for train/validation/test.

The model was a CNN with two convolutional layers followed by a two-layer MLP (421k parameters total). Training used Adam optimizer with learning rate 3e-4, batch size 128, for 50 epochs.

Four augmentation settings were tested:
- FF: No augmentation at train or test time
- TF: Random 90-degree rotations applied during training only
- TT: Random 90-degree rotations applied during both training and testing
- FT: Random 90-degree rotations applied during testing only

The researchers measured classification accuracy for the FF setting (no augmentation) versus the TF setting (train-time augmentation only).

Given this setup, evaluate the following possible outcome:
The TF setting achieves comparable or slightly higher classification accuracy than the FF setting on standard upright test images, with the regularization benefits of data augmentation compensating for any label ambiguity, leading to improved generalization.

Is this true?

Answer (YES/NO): NO